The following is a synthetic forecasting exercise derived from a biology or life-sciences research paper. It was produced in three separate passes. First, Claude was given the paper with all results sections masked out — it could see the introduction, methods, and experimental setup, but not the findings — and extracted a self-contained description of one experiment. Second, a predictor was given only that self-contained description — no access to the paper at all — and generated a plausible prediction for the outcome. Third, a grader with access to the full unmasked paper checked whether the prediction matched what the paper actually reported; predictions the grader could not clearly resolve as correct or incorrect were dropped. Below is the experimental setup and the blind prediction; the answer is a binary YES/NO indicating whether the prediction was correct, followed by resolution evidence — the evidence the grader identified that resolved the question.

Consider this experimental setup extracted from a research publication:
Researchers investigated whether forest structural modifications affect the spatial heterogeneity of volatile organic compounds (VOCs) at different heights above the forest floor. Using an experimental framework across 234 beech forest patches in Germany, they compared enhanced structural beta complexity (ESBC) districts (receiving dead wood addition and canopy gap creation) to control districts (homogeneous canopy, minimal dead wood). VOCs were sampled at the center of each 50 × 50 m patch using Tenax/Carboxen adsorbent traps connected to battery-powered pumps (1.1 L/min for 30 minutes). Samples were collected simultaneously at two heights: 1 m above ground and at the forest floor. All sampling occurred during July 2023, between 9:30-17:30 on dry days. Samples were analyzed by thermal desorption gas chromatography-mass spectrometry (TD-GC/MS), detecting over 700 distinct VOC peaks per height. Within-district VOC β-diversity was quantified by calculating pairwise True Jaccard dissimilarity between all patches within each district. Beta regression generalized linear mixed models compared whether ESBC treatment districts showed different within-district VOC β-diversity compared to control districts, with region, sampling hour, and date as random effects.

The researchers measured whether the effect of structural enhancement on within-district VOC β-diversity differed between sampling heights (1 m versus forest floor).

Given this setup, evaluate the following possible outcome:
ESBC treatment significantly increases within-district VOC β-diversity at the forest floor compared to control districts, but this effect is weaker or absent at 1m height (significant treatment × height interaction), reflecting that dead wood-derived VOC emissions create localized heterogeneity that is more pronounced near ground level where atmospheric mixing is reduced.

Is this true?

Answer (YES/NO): NO